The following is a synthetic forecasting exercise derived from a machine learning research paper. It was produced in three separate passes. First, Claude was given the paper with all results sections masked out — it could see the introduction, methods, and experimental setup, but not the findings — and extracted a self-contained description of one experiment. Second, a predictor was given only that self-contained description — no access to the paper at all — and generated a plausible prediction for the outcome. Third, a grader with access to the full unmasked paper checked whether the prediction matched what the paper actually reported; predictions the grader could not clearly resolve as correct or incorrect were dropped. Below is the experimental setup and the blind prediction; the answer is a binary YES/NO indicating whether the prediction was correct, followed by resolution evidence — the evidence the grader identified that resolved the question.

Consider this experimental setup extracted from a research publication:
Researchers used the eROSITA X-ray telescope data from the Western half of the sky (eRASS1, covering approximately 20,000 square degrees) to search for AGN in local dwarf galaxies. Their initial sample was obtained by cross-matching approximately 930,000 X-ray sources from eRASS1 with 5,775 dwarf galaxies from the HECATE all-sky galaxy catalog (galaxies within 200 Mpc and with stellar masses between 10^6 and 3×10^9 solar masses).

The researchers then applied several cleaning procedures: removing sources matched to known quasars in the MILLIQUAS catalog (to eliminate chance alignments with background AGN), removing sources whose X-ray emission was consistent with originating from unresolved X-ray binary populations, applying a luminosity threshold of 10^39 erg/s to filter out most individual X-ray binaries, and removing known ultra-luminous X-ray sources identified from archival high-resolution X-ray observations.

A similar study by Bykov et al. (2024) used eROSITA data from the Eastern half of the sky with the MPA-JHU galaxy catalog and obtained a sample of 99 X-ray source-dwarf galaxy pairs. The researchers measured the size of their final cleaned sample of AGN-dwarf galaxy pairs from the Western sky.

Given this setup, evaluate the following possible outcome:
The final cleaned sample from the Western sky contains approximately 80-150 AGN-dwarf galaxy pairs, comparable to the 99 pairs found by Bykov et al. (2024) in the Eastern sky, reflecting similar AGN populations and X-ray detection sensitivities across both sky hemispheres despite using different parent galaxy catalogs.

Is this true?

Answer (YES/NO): NO